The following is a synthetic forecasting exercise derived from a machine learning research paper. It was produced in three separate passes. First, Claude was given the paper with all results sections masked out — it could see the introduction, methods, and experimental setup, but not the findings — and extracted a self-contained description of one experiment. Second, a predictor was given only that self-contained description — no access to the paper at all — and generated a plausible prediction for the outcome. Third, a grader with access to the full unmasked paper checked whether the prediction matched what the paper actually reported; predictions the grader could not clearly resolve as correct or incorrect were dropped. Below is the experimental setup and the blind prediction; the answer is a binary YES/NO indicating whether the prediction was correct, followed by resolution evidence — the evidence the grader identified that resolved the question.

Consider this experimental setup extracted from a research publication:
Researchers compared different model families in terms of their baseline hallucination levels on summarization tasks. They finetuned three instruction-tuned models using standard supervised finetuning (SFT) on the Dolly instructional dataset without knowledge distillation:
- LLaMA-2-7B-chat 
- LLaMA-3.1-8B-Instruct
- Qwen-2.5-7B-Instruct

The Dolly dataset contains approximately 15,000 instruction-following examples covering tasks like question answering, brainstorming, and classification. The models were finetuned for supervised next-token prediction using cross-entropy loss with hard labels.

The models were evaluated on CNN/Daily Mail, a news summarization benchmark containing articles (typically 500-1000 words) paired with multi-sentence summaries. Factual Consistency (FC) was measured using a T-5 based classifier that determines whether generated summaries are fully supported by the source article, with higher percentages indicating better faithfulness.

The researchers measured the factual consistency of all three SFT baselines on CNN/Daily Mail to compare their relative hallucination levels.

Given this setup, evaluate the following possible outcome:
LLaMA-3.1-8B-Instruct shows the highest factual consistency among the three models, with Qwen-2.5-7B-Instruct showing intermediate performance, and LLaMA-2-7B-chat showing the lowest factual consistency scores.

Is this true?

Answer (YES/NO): YES